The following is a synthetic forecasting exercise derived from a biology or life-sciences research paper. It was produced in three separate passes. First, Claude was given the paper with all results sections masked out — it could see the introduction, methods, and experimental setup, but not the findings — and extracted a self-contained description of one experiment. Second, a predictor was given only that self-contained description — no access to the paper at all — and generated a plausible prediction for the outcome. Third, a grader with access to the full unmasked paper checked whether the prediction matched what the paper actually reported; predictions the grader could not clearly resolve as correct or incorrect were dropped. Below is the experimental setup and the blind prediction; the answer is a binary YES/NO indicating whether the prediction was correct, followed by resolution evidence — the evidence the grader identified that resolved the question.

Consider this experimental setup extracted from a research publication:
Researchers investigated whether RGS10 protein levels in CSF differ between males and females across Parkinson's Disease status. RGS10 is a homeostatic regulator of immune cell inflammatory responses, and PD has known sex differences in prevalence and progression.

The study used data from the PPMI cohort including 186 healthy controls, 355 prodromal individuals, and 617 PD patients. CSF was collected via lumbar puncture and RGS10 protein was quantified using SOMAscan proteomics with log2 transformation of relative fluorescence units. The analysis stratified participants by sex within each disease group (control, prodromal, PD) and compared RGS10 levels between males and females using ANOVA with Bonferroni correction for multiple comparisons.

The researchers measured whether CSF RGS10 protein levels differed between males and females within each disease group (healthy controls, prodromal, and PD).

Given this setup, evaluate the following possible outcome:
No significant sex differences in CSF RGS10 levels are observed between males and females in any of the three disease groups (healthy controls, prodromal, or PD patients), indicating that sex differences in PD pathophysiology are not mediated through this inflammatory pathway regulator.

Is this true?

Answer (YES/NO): NO